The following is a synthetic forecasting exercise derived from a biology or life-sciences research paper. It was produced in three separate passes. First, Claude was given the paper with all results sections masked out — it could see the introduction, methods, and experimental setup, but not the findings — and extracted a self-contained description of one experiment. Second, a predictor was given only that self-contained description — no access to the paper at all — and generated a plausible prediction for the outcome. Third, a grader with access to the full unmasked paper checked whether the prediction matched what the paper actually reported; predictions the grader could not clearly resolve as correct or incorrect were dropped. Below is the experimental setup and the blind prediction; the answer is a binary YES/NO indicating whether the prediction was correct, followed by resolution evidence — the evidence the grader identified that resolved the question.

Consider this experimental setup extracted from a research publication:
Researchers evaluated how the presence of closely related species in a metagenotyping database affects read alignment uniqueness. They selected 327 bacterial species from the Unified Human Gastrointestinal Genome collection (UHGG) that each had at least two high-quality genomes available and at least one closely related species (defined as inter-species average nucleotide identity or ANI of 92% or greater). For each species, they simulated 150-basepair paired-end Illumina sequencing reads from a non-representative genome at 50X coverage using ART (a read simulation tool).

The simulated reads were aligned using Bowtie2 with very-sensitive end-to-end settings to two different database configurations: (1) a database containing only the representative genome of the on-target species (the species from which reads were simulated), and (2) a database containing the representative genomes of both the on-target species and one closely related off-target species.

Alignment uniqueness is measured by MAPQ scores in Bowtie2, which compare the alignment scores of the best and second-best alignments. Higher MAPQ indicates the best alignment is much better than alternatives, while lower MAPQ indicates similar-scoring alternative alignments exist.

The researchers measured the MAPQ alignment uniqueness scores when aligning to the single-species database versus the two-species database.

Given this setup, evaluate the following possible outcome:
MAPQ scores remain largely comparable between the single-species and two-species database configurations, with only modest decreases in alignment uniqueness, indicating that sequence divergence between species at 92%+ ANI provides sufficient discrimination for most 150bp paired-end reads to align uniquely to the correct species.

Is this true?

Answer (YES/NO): NO